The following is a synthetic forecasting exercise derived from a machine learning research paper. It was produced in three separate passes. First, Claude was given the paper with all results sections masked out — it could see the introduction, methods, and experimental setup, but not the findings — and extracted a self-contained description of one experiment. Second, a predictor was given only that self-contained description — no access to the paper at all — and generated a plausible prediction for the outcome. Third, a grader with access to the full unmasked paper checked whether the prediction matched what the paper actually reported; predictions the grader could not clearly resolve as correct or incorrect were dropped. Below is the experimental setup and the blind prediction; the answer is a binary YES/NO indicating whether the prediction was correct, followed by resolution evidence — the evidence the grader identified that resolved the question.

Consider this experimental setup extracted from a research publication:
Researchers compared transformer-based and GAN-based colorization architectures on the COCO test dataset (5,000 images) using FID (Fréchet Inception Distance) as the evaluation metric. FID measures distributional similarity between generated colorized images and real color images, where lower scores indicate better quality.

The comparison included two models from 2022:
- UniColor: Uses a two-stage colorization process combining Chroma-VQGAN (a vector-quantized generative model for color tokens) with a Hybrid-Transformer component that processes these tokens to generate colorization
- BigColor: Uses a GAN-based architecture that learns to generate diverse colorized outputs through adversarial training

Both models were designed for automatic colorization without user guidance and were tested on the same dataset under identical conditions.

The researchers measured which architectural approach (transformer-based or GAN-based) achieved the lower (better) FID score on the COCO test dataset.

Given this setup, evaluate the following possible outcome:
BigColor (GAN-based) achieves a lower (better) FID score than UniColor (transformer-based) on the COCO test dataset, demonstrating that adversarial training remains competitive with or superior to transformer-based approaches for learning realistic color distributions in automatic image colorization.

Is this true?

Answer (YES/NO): YES